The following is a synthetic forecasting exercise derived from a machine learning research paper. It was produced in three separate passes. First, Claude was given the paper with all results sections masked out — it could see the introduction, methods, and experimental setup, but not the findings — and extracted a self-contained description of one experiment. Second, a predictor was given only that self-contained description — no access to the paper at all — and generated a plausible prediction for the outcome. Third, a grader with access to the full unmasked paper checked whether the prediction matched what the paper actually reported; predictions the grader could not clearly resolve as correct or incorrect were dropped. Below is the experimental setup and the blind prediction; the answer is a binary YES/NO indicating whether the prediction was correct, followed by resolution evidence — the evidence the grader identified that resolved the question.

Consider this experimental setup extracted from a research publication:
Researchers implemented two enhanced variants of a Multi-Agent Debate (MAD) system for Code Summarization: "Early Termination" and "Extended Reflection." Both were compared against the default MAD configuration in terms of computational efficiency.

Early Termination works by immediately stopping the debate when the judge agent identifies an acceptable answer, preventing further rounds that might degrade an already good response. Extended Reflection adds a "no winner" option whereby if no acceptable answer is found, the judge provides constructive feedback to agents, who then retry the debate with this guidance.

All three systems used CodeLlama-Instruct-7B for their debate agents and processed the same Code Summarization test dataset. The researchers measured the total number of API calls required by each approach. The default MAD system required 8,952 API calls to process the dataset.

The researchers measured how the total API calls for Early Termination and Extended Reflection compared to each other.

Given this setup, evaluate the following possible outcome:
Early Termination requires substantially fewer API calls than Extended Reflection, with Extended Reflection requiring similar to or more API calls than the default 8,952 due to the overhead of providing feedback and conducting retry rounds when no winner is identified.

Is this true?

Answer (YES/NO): NO